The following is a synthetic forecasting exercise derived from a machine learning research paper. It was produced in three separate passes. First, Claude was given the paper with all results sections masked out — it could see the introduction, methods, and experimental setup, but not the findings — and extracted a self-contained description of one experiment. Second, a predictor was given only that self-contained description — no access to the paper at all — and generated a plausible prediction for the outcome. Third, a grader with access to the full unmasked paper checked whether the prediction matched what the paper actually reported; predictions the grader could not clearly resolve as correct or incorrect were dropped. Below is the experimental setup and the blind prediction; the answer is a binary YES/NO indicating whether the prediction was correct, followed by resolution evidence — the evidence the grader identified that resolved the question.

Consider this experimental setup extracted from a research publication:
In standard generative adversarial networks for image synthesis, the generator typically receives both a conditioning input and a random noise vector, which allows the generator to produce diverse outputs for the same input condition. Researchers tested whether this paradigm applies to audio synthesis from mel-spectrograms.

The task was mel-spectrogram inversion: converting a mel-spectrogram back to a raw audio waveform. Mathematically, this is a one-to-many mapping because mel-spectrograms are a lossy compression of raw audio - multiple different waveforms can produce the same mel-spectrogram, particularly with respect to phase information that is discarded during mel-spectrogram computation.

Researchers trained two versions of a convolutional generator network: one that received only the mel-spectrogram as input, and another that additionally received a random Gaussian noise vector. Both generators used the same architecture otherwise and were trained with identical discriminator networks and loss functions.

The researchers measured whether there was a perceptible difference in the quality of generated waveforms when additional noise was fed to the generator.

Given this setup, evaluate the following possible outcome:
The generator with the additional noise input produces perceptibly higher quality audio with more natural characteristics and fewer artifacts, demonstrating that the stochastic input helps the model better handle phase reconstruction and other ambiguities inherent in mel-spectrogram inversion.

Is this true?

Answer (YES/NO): NO